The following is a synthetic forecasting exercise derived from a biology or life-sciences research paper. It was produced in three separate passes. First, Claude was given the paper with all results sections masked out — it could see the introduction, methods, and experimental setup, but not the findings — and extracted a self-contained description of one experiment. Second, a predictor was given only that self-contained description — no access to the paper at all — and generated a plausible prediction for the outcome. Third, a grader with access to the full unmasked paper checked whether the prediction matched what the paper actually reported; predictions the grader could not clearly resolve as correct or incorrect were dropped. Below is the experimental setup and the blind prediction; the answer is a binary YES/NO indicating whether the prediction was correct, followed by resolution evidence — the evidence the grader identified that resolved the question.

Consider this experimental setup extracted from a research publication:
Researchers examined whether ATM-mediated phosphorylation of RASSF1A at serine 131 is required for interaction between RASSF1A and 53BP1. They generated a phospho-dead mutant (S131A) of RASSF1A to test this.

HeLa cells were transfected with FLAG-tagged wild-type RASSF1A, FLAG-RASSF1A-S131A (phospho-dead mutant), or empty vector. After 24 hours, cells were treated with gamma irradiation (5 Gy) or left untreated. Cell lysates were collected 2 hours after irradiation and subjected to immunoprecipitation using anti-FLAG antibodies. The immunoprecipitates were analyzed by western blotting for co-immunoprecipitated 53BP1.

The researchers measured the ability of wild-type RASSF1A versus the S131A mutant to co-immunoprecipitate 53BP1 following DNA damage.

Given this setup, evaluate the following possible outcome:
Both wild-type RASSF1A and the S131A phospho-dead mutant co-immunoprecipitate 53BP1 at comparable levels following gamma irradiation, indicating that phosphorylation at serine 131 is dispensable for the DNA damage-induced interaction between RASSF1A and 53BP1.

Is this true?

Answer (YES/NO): NO